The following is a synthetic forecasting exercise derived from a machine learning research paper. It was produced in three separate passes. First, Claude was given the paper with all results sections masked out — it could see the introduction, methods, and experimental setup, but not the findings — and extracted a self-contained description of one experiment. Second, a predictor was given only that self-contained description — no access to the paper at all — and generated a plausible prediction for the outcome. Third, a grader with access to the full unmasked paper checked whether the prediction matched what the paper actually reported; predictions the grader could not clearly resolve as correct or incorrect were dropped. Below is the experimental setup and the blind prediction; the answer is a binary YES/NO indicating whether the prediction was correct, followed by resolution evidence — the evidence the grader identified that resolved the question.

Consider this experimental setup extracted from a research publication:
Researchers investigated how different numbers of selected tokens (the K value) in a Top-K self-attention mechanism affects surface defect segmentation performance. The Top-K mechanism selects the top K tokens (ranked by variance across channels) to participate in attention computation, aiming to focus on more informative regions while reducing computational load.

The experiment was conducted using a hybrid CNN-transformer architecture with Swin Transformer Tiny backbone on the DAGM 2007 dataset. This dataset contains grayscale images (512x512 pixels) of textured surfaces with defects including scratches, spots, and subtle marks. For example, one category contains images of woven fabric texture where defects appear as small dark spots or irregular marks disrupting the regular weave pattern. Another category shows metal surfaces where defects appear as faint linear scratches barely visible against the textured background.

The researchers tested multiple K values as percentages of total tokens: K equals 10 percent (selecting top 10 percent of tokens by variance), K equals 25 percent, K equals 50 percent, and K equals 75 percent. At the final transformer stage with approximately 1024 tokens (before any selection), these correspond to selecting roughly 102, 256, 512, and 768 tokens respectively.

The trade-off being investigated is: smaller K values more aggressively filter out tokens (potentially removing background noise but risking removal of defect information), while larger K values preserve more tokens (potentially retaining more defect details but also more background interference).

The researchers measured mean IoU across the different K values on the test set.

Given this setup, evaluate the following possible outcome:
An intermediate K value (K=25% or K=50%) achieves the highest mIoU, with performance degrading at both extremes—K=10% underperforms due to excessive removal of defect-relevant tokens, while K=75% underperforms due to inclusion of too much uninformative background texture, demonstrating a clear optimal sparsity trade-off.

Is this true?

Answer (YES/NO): YES